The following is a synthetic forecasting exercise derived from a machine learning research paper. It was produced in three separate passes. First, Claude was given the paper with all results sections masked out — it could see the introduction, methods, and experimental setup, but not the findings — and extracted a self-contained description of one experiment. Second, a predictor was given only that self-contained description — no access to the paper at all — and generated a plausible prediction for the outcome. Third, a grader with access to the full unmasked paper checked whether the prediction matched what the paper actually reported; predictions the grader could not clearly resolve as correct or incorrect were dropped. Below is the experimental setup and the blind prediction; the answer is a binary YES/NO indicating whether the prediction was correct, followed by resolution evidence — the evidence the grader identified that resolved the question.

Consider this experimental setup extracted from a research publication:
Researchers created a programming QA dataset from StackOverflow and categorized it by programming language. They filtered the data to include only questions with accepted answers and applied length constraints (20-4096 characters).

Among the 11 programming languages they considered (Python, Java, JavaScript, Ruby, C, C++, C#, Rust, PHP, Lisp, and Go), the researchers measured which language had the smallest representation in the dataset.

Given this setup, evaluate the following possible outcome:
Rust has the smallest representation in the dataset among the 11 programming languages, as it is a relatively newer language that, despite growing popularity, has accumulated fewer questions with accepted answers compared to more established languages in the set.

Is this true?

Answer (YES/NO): NO